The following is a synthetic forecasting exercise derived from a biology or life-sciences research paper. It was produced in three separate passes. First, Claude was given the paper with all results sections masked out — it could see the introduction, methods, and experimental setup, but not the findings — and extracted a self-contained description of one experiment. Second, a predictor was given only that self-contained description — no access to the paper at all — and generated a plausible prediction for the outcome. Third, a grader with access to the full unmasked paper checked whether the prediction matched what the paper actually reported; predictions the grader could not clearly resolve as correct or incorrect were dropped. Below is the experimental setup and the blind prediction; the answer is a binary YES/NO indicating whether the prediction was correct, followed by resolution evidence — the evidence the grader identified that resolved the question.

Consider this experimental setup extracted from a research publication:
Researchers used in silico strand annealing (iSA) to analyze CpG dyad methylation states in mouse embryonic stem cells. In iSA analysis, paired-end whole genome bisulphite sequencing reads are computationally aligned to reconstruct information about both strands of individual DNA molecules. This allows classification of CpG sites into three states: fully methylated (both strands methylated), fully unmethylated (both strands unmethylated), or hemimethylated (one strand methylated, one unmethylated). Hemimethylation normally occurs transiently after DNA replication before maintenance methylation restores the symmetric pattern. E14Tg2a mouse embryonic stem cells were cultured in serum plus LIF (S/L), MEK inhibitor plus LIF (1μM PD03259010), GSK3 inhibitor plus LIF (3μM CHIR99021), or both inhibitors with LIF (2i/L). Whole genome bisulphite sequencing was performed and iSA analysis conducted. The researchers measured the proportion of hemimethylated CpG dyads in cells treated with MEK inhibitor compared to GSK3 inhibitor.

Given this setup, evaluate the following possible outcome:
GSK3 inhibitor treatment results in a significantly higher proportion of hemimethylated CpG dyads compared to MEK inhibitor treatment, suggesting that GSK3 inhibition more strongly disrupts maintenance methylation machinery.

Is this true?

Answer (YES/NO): NO